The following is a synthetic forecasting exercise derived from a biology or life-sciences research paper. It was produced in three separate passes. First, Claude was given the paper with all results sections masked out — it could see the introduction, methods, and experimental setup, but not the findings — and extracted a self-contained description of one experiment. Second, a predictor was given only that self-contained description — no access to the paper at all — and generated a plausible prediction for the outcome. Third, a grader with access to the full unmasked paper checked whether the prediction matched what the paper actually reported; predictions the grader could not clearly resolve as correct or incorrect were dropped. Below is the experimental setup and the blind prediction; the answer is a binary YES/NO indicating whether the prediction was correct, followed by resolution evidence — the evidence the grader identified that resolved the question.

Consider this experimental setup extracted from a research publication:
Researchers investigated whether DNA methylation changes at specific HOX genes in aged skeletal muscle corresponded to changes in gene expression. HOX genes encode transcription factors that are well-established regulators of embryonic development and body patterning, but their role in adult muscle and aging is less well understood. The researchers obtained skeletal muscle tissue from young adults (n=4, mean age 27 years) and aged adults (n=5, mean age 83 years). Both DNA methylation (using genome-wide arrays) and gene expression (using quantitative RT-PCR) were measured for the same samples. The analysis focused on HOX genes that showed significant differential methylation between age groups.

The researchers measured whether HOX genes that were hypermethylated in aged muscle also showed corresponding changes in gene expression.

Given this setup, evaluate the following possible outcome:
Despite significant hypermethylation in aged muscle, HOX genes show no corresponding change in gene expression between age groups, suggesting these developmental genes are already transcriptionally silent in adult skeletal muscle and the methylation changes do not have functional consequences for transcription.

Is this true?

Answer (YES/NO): NO